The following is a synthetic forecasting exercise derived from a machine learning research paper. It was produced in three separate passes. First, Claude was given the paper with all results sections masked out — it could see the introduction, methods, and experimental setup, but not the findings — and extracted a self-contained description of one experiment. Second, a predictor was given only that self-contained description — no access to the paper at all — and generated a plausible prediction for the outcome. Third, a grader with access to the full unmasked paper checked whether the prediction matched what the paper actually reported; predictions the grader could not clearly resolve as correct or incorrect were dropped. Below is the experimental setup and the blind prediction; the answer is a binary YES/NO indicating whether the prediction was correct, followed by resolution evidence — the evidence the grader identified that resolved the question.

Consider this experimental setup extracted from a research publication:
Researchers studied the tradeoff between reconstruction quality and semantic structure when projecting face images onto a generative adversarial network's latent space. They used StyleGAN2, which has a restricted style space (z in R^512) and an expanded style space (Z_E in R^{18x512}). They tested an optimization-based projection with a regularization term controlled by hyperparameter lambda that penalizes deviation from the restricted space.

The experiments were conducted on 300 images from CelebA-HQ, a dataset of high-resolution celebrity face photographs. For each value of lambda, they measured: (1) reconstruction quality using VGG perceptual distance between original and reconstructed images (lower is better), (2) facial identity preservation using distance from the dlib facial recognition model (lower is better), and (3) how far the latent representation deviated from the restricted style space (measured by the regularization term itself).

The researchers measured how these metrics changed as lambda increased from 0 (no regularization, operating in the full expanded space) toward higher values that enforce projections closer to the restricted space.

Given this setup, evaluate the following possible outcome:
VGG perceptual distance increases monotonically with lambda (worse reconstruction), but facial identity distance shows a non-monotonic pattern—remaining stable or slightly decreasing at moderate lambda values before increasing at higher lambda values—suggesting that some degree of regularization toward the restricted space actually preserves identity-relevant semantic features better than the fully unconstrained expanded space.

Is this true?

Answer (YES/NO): NO